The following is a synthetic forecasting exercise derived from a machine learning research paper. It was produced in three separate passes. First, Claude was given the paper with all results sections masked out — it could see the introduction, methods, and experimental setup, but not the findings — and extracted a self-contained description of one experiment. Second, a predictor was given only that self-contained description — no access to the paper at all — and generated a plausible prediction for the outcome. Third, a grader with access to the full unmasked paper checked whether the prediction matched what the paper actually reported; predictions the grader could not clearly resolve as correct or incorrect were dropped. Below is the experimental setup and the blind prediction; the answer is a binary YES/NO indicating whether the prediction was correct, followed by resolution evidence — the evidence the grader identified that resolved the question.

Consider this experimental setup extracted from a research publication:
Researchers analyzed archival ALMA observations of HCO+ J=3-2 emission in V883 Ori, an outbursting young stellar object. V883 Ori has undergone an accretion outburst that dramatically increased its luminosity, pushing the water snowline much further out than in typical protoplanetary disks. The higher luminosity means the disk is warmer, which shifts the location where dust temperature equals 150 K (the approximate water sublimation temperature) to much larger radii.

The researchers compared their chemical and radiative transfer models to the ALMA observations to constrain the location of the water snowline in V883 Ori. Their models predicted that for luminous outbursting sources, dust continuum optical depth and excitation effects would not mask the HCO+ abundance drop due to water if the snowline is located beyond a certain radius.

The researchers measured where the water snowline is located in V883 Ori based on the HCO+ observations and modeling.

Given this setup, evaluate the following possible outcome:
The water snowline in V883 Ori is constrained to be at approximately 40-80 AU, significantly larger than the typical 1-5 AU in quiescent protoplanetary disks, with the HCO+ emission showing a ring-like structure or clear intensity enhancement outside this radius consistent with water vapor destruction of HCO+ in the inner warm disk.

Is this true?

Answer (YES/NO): NO